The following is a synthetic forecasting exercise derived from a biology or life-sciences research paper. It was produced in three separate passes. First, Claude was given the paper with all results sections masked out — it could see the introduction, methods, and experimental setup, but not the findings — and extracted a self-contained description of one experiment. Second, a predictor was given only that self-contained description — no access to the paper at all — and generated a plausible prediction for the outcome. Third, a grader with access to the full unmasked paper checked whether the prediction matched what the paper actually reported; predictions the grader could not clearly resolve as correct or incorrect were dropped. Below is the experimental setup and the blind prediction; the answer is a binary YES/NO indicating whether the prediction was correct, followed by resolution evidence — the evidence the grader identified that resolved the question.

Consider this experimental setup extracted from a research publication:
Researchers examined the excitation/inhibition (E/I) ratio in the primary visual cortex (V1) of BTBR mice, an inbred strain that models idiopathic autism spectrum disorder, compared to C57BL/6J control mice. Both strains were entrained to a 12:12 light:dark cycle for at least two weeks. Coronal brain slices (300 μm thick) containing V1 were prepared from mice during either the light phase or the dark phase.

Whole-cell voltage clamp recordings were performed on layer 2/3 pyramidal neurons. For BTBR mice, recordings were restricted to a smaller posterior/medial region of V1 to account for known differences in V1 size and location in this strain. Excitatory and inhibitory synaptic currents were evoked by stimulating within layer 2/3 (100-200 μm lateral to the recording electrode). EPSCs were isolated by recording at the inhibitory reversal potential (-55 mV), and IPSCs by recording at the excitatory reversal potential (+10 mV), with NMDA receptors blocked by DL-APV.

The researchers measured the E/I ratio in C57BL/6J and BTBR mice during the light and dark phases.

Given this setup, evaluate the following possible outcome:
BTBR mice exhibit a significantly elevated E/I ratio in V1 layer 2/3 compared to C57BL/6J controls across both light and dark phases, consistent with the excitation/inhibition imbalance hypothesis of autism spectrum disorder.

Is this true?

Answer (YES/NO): NO